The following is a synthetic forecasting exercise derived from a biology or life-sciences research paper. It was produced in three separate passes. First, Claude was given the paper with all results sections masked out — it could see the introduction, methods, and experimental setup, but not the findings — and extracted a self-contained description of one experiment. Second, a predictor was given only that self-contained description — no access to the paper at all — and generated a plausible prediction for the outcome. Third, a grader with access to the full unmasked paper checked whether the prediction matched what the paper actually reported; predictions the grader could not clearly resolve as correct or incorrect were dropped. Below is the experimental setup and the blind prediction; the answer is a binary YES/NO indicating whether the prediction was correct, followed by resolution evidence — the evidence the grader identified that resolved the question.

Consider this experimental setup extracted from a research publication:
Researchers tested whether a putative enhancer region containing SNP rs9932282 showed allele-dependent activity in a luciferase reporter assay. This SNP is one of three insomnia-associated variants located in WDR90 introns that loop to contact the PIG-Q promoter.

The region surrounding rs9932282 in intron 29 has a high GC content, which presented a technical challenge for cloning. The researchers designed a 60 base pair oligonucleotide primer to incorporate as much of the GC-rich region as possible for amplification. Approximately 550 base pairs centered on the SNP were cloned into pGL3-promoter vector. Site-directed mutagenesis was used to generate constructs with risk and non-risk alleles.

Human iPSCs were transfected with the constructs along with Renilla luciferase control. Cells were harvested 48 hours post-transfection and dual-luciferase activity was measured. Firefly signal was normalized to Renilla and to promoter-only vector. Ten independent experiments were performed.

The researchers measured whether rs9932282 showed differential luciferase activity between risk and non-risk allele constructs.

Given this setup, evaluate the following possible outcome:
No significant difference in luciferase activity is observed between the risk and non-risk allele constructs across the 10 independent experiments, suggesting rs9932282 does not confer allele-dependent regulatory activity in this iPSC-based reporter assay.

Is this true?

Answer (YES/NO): YES